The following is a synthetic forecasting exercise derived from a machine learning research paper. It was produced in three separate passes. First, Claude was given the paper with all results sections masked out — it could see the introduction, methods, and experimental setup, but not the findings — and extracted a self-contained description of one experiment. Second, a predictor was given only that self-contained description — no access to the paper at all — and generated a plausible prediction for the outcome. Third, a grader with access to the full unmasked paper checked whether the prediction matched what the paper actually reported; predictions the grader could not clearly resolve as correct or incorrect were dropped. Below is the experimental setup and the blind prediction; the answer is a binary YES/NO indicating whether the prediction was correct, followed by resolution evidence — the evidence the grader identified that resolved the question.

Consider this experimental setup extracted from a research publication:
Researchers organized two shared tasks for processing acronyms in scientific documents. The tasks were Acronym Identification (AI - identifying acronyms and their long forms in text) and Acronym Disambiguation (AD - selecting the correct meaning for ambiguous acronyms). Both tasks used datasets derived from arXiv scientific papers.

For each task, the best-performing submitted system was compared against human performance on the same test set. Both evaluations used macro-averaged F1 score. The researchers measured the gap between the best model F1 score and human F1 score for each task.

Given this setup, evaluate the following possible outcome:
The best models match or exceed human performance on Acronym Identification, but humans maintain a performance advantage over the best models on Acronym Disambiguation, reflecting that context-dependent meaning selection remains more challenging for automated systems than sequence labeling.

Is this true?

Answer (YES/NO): NO